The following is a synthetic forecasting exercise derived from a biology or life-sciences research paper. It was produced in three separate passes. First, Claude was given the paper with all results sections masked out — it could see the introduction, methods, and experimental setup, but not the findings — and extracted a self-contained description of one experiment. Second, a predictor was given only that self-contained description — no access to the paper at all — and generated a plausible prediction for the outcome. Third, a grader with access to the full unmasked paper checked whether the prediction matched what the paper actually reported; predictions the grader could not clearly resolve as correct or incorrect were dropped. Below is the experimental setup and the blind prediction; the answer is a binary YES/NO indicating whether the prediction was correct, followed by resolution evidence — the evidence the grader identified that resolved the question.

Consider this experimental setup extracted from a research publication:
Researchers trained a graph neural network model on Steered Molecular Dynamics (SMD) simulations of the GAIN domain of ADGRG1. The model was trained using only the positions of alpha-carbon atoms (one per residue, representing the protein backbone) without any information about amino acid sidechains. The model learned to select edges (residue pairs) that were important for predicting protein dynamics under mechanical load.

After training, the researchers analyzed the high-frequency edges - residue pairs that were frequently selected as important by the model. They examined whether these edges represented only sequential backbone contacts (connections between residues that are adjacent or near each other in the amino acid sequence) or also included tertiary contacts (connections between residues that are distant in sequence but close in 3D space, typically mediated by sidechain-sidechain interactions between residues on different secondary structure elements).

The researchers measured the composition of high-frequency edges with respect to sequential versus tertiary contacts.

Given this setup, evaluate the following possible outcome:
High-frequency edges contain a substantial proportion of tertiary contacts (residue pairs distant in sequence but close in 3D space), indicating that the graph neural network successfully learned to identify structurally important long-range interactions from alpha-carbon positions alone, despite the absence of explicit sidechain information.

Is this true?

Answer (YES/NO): YES